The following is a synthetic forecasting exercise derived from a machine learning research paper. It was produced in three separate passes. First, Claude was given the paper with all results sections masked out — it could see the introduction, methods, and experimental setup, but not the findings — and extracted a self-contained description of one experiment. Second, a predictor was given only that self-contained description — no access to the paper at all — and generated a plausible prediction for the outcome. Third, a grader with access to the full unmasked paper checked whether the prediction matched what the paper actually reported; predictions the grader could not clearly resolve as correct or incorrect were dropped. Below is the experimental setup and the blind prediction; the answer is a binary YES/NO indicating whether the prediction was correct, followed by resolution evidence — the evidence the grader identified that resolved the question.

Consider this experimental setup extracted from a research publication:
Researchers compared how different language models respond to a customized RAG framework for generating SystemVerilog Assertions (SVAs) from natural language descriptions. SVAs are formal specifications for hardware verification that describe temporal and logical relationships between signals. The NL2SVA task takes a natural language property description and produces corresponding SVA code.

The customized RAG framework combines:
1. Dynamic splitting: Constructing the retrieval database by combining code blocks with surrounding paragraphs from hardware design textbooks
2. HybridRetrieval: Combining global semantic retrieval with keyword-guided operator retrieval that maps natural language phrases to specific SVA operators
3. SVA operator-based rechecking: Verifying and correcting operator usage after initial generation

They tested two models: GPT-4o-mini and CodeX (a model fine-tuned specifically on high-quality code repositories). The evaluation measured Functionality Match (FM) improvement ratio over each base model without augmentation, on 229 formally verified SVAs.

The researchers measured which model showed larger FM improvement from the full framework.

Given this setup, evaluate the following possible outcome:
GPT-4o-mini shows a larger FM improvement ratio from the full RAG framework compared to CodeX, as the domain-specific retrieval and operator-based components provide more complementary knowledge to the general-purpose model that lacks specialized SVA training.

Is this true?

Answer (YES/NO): YES